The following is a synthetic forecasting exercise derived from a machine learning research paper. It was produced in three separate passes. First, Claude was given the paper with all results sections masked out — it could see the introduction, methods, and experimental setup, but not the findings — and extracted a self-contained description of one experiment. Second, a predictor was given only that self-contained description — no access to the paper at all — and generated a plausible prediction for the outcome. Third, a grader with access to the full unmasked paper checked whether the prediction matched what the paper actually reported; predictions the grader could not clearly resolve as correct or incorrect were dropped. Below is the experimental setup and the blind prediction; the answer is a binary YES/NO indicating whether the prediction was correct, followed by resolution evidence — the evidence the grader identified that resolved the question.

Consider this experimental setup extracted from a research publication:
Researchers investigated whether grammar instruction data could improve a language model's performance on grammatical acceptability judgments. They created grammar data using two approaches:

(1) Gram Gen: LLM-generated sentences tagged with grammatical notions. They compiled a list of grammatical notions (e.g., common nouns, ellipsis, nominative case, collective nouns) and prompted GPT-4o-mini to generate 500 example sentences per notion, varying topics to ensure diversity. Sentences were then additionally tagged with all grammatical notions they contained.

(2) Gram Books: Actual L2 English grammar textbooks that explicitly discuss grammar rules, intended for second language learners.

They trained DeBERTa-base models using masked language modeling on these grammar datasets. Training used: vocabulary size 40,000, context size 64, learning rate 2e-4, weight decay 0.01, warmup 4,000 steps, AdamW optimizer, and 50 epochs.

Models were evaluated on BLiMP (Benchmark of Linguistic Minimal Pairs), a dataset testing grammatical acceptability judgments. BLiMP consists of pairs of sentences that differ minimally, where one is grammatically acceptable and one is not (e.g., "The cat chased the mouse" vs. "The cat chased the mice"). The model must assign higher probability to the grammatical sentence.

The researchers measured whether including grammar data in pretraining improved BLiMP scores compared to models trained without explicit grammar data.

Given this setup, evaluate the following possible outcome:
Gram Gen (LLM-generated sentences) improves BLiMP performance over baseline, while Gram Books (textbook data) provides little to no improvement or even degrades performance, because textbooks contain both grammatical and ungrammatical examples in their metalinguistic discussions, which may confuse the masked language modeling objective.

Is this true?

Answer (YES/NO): NO